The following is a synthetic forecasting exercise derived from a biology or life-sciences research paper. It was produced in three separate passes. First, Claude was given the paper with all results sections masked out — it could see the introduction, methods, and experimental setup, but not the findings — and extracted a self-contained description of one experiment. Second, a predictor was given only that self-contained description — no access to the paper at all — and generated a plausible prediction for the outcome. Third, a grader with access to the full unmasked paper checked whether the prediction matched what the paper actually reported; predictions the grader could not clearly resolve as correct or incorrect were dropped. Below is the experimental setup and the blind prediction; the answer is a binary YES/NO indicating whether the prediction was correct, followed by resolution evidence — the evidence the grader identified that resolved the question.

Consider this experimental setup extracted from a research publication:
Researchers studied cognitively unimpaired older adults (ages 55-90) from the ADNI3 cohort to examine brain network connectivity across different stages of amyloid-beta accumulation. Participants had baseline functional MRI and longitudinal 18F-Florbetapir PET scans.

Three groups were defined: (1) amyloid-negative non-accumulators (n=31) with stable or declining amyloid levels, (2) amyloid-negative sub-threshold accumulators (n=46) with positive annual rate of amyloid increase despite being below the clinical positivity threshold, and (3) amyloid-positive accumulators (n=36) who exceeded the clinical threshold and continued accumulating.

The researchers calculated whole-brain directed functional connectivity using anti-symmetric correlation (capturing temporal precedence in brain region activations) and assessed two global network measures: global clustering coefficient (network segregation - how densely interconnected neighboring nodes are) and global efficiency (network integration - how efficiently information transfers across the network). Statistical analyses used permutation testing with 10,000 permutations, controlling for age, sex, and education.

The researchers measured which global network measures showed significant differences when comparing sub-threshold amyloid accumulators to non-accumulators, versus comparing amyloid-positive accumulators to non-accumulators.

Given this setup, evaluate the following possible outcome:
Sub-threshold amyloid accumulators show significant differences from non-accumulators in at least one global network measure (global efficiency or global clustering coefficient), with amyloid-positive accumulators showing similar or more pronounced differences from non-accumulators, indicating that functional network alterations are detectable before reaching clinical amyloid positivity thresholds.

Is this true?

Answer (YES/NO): YES